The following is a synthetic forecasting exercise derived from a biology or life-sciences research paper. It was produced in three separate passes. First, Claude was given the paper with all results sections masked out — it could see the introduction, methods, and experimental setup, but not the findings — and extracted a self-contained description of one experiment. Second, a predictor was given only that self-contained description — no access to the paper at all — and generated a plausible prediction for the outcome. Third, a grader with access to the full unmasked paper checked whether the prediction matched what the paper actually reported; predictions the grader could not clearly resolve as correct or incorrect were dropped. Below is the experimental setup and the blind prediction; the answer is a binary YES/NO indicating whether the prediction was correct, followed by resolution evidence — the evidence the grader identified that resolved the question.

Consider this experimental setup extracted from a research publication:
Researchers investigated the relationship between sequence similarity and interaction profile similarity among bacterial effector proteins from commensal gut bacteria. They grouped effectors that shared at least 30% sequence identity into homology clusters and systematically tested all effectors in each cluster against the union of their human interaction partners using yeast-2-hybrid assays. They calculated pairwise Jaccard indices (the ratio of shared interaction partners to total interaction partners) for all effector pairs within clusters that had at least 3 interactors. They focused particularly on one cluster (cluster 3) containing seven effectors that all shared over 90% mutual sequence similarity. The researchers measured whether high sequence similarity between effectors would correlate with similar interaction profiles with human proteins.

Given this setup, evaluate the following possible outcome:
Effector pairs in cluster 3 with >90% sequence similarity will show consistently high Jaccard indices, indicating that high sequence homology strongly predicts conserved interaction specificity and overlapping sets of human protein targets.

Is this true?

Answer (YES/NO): NO